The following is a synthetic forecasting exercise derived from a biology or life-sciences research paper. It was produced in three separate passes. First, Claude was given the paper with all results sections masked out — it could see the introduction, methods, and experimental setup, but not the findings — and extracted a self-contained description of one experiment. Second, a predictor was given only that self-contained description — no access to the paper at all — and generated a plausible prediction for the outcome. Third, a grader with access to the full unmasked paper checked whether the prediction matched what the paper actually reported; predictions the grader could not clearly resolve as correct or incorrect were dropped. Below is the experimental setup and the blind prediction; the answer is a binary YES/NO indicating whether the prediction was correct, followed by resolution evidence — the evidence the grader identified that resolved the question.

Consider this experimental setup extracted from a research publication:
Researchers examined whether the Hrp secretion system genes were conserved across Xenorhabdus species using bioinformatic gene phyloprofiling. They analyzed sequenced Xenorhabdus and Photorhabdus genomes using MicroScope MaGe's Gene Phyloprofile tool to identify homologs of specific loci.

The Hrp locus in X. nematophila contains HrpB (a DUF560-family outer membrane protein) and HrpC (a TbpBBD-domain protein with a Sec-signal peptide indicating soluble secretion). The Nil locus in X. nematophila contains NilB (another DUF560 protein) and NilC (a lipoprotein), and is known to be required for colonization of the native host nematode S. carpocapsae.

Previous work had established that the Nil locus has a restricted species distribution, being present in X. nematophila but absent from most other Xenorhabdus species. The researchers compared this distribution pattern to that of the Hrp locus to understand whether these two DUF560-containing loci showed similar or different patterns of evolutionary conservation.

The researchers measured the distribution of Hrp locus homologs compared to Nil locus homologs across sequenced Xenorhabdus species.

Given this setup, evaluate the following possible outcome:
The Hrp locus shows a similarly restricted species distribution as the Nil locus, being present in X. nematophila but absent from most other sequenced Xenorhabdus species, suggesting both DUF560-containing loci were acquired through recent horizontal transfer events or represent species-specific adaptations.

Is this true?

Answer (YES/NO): NO